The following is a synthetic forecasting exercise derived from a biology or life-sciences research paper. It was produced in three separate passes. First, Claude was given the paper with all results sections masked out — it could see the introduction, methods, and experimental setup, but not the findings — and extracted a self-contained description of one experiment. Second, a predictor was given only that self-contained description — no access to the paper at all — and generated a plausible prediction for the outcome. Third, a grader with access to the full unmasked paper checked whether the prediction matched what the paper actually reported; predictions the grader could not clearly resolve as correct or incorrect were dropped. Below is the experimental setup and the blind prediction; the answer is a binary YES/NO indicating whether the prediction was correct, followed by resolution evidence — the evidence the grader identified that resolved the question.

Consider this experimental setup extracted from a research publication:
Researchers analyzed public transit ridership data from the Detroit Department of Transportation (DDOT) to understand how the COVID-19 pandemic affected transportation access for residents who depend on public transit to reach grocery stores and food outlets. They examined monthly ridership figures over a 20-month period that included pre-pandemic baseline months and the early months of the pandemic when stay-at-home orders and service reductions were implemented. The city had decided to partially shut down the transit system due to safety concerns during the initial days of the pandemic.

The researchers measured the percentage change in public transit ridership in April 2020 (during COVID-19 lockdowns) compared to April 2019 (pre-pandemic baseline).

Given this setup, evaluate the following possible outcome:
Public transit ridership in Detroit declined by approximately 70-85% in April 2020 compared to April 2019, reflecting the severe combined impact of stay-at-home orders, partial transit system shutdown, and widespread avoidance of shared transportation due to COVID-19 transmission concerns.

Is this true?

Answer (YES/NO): YES